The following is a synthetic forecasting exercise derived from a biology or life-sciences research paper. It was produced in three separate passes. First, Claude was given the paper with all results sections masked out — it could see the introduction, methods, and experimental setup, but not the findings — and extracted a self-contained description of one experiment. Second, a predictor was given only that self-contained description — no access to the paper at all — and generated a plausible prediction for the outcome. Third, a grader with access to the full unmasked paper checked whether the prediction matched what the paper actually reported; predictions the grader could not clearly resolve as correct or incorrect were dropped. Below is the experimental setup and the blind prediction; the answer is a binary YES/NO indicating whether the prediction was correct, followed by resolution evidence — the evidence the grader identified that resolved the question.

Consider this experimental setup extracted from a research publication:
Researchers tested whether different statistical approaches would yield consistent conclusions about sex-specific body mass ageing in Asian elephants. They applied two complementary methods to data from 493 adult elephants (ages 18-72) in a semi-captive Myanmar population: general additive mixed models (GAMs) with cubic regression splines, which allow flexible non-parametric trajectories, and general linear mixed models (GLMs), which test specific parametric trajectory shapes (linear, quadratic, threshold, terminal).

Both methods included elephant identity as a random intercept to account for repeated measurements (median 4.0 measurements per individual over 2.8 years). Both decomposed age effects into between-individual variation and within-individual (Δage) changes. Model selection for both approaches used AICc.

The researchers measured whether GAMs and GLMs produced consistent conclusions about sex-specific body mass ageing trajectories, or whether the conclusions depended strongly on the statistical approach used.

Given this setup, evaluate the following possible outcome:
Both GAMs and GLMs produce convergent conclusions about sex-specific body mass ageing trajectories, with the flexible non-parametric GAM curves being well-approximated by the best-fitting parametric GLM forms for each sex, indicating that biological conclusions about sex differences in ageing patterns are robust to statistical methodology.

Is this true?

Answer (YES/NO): YES